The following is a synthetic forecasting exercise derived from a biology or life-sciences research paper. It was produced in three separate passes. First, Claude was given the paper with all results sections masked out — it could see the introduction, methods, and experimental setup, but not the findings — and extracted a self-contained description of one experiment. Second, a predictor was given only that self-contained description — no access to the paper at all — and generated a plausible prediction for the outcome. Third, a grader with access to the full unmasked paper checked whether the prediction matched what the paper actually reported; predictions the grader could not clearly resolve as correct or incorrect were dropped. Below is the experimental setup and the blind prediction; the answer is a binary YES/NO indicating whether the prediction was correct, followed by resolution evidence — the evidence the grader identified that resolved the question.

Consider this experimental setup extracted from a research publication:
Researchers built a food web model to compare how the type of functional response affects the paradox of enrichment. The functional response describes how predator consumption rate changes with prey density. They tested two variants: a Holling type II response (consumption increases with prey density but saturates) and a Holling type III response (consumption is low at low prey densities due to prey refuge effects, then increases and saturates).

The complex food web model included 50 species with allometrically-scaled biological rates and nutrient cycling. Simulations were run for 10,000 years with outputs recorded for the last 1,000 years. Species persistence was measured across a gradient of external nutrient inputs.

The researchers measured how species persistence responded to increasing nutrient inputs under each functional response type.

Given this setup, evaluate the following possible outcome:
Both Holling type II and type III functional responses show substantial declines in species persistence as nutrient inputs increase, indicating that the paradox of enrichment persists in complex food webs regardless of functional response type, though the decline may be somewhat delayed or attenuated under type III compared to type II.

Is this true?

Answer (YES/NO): NO